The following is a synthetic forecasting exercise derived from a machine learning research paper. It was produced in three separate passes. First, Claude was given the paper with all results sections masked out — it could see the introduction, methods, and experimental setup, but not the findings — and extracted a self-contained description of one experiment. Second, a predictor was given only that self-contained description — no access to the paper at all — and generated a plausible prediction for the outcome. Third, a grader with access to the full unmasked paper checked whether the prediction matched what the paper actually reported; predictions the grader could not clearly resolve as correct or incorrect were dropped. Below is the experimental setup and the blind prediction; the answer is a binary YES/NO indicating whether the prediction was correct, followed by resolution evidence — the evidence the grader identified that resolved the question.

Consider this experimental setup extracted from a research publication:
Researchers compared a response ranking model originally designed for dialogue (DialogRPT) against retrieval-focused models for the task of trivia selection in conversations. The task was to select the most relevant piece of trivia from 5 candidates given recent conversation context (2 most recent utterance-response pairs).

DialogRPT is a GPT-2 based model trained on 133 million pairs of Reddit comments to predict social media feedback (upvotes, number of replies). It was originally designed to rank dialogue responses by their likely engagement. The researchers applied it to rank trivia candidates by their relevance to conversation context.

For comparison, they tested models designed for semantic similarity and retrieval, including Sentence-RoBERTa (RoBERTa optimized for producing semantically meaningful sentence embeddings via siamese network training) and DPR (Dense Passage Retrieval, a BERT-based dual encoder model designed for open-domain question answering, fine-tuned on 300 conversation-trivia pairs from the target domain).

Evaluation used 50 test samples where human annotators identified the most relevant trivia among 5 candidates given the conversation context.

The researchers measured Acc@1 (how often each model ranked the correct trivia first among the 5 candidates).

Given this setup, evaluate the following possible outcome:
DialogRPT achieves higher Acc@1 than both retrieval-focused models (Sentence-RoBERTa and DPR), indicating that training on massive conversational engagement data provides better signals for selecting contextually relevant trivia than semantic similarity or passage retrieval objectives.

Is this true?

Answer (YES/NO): NO